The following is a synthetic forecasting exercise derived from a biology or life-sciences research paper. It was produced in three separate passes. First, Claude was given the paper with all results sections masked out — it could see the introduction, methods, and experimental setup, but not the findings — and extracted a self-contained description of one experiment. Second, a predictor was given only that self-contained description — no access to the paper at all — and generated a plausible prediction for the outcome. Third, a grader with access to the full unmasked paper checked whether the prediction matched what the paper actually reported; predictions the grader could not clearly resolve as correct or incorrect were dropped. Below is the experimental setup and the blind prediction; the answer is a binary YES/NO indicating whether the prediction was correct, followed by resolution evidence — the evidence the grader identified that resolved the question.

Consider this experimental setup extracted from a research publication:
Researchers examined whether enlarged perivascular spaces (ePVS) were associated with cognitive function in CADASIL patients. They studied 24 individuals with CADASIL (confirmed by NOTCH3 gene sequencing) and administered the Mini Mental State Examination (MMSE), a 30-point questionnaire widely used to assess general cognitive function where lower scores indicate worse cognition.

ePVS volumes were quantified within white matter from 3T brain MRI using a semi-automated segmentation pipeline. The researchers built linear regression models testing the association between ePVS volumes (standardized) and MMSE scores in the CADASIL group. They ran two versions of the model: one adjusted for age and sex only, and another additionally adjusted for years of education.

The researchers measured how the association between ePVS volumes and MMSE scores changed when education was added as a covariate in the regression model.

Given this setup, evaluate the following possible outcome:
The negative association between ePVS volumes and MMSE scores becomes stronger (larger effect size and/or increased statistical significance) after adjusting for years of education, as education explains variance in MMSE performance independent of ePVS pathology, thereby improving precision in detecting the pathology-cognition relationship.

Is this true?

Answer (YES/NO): NO